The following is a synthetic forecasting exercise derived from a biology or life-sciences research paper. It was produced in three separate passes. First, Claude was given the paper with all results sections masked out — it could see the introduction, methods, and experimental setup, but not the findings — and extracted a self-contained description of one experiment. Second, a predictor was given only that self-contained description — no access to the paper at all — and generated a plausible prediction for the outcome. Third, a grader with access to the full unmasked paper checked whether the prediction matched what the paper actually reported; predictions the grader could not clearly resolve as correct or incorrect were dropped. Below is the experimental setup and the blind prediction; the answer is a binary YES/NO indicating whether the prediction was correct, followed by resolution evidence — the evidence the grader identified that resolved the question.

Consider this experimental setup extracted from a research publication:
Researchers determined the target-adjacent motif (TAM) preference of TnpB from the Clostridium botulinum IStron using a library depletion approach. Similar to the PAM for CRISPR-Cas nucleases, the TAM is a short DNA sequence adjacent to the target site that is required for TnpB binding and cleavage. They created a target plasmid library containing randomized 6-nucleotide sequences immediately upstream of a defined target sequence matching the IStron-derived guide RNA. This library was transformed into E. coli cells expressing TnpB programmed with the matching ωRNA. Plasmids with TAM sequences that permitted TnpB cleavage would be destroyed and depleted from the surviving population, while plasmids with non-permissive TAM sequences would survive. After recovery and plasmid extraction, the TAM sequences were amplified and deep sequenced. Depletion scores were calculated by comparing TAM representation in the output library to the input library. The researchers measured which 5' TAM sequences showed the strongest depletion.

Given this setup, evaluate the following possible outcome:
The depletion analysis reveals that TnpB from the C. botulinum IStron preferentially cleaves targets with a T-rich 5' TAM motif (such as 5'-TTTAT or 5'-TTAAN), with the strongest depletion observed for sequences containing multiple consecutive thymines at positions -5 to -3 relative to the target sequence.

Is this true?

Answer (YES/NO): NO